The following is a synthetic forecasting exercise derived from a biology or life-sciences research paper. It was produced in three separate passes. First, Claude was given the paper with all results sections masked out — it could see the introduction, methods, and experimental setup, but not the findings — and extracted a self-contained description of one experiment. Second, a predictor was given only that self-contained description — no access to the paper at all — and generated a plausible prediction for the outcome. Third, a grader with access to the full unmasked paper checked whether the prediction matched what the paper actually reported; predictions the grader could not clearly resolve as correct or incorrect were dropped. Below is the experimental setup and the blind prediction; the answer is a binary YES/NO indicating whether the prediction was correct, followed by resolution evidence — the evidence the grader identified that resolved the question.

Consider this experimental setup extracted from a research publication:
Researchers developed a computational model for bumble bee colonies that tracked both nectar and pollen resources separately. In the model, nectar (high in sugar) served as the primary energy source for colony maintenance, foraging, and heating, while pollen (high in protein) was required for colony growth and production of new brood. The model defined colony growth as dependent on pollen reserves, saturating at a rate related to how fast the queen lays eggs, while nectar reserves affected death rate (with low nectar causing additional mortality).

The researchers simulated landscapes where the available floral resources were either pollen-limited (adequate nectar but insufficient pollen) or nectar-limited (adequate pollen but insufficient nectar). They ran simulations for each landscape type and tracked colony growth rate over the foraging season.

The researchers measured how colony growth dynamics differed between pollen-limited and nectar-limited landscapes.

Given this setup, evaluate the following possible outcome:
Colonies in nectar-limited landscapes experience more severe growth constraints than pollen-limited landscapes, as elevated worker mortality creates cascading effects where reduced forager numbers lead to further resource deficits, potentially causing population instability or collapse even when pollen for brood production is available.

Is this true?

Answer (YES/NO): YES